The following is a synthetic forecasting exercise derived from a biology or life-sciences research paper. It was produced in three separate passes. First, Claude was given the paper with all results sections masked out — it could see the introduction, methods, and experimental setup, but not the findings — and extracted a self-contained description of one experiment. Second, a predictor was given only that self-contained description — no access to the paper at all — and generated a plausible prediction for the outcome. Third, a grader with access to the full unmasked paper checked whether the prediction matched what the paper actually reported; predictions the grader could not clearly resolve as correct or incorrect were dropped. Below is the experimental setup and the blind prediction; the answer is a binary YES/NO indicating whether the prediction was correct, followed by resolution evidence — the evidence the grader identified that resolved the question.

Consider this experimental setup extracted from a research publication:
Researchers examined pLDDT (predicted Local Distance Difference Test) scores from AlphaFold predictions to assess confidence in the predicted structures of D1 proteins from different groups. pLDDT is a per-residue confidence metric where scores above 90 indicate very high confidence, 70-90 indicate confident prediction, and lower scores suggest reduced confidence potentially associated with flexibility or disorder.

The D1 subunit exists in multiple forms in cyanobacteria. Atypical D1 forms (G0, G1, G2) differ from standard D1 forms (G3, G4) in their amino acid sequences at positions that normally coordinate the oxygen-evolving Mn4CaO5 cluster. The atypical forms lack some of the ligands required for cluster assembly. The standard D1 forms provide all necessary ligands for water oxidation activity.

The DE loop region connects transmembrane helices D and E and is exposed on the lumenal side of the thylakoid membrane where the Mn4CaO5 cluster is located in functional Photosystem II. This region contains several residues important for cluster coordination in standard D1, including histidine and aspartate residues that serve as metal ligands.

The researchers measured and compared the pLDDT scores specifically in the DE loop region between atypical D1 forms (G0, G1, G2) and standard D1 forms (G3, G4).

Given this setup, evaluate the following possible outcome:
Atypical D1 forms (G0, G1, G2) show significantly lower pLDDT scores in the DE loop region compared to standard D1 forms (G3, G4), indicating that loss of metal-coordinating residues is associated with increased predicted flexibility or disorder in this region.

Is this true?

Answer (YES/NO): NO